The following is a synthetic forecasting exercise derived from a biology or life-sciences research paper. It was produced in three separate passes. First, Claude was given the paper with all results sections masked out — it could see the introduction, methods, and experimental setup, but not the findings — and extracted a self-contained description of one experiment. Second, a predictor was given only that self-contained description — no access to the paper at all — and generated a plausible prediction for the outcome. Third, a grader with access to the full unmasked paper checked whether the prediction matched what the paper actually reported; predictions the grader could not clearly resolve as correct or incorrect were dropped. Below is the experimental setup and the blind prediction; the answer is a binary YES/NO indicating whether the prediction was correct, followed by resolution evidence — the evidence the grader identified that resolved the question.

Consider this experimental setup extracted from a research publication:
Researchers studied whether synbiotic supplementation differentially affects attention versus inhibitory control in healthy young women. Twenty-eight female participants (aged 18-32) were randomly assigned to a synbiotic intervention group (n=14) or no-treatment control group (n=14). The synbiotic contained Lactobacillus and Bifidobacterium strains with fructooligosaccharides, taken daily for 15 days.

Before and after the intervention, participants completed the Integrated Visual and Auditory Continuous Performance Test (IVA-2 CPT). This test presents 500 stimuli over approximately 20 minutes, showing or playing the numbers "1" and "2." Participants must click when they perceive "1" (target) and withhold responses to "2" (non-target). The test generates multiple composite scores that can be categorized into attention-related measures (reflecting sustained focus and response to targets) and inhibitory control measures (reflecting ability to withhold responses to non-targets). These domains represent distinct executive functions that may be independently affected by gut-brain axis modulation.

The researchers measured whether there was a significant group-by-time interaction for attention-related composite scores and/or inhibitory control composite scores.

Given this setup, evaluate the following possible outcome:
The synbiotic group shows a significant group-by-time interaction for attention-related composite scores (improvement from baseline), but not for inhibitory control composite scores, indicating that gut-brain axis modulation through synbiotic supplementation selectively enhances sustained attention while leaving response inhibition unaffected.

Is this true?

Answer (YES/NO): YES